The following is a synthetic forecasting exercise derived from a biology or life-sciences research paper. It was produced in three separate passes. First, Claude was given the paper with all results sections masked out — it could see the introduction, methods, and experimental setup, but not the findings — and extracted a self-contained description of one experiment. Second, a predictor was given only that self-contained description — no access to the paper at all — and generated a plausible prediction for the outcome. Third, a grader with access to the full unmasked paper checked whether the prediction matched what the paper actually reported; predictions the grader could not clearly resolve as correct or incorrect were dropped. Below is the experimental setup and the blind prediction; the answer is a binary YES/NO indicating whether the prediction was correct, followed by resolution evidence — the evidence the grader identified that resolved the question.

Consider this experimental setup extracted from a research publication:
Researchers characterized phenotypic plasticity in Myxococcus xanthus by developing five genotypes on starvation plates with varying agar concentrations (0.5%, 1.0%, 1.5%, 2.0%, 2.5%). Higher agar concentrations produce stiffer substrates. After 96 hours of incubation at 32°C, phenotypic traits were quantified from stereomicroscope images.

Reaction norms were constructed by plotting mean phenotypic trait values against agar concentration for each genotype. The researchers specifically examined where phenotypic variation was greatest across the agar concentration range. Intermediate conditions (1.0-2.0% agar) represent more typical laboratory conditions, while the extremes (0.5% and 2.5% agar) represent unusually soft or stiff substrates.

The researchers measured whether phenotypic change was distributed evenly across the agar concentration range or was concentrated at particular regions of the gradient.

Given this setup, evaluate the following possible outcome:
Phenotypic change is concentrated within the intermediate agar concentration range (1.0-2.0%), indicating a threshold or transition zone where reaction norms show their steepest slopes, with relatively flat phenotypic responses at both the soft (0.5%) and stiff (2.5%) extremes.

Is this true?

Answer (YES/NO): NO